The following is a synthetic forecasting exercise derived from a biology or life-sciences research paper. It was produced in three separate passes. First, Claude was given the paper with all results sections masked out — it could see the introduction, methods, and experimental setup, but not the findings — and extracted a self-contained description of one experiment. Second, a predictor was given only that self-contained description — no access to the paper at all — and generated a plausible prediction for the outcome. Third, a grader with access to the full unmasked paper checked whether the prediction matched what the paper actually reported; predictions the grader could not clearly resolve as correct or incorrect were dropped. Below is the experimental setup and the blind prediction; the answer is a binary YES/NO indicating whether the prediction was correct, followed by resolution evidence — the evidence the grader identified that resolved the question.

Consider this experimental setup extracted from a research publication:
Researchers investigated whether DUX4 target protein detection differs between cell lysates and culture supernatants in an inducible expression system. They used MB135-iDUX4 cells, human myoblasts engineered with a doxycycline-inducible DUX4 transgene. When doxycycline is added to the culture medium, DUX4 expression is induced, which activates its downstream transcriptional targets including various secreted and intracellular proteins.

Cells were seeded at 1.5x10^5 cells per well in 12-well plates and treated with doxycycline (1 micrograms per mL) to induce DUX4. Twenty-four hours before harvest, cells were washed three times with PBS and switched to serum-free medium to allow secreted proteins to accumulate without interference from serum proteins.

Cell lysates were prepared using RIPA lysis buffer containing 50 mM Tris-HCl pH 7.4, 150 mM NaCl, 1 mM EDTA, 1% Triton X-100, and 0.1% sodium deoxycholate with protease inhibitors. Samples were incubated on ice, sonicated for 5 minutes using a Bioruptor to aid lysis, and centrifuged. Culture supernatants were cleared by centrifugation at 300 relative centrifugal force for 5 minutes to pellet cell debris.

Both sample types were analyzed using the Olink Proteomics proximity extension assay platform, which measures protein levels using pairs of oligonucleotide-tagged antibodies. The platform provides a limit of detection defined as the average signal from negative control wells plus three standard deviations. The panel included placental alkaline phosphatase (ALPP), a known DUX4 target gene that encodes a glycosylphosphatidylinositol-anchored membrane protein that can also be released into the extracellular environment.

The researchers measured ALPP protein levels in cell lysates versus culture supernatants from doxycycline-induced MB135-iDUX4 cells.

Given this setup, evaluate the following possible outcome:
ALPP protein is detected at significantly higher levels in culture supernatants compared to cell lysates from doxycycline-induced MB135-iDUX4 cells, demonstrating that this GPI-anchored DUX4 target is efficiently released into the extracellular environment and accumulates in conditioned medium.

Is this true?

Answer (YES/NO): NO